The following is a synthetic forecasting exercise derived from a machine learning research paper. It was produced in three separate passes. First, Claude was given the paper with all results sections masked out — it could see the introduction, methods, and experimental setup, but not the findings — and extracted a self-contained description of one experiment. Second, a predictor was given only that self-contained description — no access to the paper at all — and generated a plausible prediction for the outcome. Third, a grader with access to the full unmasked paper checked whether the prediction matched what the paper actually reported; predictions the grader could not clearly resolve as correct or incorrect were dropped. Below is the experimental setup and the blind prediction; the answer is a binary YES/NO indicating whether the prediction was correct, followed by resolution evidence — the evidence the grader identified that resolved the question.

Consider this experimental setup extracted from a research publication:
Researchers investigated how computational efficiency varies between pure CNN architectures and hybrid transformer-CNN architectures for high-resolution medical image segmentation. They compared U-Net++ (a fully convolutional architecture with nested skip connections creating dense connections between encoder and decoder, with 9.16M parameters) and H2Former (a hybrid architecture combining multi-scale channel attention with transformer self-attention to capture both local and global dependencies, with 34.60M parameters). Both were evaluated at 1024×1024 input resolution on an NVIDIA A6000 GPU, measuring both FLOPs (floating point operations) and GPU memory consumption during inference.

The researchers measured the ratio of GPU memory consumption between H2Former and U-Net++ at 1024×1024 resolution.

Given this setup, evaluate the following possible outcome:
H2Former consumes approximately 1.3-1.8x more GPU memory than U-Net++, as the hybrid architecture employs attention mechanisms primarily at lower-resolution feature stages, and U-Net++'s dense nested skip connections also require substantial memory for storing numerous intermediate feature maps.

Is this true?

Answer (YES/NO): NO